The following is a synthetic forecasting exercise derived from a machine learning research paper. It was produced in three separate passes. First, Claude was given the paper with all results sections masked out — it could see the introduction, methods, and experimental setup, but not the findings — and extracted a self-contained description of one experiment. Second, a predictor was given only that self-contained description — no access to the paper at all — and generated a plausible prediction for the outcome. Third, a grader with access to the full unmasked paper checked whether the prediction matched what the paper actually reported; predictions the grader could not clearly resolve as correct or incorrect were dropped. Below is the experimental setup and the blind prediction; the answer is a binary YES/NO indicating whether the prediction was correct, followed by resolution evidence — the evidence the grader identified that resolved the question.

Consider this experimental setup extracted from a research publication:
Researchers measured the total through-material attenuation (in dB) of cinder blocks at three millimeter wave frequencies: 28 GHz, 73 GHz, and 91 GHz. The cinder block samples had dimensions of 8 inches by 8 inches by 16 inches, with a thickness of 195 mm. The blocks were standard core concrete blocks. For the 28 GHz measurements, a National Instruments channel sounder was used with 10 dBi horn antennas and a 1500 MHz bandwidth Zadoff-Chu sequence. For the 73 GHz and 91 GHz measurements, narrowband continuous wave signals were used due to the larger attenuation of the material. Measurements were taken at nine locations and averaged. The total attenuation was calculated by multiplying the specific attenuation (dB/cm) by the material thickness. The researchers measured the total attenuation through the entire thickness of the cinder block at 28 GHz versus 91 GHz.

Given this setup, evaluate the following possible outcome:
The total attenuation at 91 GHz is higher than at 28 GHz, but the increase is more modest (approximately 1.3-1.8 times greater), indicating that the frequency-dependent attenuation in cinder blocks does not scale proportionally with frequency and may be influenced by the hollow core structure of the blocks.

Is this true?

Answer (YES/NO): NO